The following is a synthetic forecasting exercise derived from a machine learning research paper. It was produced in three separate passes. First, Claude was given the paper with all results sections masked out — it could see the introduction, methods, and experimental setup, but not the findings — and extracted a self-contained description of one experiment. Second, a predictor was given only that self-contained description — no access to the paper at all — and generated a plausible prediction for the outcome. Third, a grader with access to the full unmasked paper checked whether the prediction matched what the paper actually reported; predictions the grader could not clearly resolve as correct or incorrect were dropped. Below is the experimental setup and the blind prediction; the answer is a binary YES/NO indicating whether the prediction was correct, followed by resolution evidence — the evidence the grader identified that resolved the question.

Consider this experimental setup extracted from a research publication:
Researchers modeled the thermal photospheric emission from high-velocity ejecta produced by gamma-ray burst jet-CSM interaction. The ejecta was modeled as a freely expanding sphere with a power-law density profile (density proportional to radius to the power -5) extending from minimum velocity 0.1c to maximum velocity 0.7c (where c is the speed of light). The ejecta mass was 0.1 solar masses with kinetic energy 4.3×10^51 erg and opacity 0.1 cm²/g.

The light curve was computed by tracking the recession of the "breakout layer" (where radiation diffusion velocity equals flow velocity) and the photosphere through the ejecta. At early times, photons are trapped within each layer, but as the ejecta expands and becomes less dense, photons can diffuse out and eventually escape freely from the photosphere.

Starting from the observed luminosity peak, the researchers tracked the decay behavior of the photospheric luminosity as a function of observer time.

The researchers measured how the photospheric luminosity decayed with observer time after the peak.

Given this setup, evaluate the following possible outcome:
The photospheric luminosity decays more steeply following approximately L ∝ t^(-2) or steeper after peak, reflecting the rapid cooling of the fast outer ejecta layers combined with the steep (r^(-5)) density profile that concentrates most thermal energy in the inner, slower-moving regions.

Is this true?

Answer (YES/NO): NO